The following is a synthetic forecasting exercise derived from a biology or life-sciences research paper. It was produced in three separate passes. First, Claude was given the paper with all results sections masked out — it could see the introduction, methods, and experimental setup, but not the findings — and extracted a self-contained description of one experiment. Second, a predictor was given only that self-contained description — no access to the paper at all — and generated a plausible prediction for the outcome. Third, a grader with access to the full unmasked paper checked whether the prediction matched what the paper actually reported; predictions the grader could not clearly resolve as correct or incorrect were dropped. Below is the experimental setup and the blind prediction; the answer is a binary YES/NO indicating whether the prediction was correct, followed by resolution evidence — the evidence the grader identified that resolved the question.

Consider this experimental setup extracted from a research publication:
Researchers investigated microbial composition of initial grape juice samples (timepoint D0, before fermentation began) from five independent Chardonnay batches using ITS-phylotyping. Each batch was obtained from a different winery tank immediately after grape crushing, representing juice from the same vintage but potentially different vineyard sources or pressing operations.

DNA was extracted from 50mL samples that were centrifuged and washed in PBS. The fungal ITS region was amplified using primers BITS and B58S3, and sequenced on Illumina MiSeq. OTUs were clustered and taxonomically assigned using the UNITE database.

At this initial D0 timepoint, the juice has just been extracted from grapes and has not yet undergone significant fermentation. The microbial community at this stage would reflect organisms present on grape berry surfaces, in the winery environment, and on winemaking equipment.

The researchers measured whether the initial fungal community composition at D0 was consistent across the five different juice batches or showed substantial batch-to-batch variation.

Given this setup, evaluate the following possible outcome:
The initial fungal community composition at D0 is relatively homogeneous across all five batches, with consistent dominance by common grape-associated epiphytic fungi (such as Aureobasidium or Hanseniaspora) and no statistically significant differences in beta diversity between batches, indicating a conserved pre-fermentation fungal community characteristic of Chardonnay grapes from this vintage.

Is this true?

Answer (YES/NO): NO